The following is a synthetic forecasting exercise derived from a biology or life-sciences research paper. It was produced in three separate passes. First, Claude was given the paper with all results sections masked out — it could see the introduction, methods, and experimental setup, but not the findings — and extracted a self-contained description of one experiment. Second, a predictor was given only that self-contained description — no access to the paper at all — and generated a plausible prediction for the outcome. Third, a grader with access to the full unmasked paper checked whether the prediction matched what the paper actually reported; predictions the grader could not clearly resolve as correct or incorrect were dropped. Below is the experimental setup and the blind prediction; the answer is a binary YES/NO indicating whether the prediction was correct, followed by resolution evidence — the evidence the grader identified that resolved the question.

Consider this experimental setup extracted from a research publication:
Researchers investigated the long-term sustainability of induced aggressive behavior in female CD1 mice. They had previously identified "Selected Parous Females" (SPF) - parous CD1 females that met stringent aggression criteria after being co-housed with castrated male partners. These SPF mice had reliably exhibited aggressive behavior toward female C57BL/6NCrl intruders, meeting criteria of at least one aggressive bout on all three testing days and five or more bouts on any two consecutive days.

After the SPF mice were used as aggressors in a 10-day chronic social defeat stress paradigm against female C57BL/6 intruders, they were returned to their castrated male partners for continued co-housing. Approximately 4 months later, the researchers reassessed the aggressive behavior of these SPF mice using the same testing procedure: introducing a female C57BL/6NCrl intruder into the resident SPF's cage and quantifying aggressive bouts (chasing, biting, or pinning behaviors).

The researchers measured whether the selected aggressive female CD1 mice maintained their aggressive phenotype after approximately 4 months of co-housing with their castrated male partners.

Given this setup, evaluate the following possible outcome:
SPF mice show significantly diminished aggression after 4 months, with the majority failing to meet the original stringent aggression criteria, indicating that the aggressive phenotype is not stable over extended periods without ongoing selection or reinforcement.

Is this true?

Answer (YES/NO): NO